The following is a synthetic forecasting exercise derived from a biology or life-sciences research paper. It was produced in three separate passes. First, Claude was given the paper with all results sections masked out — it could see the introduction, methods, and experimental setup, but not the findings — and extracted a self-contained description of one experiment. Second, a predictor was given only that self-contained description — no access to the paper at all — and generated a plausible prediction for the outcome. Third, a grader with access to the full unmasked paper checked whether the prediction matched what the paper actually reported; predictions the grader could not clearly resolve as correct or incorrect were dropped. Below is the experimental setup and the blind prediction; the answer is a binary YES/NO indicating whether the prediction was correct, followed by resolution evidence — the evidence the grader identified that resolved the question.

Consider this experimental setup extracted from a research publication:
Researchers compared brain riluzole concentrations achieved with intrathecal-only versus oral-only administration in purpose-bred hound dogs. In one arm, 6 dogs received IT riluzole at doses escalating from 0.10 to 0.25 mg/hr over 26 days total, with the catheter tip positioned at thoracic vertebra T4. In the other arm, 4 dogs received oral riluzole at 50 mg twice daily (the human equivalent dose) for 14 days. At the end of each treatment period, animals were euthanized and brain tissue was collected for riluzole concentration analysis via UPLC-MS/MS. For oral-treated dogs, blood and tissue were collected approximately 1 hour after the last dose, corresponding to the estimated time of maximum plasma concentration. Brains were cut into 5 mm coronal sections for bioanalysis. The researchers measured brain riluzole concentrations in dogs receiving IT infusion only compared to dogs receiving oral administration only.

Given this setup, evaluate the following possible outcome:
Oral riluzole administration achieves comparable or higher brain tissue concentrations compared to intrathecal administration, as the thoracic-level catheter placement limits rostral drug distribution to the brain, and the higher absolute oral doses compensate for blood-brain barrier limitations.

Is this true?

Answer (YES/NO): YES